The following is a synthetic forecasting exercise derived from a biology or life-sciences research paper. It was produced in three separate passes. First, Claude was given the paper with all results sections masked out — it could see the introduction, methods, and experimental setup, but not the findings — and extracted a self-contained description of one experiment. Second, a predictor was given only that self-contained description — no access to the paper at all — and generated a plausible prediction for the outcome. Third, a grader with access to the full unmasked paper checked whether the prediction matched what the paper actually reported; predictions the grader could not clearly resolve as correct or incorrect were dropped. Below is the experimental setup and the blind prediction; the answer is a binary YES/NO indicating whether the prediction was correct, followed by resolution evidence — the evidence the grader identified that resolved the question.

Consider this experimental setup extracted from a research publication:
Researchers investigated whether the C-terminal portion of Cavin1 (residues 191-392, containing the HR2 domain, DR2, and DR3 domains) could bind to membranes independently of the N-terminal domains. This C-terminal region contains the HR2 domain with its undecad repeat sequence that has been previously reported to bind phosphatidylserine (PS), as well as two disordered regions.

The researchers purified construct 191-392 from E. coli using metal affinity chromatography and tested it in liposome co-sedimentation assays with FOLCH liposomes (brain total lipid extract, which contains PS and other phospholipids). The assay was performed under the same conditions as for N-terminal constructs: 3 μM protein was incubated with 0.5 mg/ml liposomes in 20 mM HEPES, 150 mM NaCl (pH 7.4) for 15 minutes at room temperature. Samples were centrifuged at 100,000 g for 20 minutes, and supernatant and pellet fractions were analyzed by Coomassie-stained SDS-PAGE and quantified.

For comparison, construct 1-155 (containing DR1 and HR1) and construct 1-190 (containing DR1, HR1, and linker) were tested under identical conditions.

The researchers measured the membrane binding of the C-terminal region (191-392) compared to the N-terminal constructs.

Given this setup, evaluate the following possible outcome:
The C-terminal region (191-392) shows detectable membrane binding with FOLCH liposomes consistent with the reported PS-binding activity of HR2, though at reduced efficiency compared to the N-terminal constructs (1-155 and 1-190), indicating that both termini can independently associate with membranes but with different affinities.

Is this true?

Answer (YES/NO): NO